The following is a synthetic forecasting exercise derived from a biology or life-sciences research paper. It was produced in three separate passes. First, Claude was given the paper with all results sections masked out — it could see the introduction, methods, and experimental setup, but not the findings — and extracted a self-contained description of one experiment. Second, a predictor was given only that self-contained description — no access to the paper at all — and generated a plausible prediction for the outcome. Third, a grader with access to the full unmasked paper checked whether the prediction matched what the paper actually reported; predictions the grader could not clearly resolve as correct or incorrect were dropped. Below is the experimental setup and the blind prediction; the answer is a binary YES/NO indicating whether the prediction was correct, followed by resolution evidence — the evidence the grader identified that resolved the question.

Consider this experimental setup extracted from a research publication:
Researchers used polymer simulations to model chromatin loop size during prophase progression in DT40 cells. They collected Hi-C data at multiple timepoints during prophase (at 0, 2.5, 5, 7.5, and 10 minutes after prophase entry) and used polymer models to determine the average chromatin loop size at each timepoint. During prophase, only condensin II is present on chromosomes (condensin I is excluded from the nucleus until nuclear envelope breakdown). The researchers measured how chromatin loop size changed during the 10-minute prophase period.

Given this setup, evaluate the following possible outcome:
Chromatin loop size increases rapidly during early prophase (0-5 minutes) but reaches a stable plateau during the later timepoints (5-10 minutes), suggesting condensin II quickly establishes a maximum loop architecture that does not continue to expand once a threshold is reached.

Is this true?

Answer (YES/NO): NO